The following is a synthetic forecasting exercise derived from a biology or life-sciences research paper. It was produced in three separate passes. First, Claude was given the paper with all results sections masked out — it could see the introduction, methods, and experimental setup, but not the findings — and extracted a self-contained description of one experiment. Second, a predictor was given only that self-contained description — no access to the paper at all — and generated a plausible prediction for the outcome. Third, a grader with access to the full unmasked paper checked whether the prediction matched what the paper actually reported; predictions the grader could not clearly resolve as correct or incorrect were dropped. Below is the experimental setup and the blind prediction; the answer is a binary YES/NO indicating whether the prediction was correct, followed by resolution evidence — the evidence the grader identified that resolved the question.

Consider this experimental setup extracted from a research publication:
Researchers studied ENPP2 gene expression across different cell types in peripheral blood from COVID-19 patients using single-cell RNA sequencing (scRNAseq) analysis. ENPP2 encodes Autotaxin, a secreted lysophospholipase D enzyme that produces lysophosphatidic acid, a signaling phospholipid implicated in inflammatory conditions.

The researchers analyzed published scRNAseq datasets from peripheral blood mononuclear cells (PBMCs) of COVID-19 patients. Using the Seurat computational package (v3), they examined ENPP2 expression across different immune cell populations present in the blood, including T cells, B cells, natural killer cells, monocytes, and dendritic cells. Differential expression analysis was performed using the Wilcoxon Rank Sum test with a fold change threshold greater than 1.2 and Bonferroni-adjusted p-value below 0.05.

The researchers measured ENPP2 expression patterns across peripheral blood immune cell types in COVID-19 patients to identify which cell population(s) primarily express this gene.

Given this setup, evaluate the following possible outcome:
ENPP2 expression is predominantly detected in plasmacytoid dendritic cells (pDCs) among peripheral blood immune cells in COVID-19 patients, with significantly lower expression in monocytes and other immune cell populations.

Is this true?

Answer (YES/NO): YES